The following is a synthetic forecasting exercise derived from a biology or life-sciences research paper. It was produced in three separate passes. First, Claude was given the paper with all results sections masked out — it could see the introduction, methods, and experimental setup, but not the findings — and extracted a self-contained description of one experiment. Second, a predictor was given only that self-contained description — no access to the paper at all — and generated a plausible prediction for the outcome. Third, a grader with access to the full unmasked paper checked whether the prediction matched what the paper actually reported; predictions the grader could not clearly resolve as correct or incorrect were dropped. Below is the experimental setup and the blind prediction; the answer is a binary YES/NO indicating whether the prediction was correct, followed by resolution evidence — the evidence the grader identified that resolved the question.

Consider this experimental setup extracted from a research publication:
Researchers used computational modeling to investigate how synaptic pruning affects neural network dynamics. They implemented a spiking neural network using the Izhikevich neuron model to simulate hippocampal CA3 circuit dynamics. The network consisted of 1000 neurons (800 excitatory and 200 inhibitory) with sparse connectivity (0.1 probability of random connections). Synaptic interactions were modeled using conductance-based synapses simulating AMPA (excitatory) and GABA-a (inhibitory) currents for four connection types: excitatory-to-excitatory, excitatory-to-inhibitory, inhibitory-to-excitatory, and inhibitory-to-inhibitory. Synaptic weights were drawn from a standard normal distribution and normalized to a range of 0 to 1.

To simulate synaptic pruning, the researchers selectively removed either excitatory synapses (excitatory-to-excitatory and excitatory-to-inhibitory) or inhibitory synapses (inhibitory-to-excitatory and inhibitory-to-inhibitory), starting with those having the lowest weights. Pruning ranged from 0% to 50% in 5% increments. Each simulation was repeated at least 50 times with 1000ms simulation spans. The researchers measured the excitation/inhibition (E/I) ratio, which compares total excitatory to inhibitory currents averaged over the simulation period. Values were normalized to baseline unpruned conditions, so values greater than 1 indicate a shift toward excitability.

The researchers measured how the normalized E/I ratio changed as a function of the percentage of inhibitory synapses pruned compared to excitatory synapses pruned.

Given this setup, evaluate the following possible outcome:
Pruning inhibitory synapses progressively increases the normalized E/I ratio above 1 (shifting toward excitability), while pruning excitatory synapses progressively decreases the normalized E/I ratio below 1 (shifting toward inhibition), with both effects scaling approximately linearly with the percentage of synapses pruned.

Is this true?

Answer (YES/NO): YES